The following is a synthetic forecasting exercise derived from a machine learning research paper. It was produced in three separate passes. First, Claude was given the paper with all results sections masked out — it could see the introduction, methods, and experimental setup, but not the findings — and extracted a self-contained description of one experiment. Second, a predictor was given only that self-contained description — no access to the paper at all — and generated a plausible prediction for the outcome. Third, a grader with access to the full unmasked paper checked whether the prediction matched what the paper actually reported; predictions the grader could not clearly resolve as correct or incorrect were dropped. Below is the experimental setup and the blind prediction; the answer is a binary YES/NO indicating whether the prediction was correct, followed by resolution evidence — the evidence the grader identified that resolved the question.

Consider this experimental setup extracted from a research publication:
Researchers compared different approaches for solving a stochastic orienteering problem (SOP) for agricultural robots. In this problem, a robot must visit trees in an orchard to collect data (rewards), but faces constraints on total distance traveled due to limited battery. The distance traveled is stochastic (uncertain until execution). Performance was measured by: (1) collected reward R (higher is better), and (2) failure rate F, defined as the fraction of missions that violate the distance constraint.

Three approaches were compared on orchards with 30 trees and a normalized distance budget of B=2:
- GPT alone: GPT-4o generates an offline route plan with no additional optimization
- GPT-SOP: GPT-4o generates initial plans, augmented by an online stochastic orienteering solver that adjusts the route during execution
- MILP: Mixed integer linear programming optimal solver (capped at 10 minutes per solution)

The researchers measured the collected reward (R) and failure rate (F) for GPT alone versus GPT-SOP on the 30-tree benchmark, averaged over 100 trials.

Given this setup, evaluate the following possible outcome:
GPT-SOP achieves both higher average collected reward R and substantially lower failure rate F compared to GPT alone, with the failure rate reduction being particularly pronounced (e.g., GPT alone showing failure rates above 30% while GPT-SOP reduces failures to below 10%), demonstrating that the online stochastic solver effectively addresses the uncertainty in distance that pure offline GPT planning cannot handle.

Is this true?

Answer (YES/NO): NO